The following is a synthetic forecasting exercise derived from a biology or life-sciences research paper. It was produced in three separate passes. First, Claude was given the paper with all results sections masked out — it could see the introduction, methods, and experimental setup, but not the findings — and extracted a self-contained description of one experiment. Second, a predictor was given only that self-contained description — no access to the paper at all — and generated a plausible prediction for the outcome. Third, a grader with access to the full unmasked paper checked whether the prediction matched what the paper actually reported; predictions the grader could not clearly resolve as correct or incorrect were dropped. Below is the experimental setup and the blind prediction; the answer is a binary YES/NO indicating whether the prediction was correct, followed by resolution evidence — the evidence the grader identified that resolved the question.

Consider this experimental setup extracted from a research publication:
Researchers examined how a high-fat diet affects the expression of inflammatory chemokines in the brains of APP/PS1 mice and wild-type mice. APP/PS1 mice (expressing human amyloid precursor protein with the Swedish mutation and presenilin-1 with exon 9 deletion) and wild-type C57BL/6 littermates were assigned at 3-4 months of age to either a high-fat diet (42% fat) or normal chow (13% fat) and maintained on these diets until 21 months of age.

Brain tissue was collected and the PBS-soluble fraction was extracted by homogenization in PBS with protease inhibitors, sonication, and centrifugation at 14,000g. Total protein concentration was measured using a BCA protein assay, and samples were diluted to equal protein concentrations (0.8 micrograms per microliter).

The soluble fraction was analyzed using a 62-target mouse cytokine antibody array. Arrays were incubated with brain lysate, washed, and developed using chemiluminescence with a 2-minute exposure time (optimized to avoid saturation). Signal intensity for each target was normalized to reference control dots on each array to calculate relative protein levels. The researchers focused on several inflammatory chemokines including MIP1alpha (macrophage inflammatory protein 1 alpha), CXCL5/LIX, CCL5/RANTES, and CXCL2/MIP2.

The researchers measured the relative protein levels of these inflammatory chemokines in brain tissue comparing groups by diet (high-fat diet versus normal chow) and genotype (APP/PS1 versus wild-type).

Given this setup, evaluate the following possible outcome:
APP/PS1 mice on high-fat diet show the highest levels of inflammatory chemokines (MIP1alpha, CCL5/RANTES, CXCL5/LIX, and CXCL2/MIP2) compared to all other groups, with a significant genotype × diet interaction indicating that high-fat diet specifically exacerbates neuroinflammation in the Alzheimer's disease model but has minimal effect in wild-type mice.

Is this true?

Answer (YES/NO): NO